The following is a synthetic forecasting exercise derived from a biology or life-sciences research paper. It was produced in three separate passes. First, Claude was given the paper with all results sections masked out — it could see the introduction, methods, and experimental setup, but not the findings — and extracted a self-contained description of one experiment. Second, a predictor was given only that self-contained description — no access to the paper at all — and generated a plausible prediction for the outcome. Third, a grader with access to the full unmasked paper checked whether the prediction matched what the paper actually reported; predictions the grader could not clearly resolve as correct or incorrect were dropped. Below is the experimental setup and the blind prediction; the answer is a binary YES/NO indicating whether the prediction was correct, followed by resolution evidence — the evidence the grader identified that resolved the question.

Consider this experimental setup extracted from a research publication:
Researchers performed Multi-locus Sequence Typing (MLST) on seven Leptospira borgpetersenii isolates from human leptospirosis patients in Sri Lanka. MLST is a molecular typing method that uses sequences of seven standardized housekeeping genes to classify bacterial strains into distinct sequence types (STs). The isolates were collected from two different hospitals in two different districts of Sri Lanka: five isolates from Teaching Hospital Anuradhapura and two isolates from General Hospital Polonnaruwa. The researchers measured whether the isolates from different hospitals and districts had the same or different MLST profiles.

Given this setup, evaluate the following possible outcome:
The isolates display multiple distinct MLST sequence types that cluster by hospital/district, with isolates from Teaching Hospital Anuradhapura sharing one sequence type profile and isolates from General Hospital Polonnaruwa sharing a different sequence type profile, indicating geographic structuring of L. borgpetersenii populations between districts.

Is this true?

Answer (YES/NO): NO